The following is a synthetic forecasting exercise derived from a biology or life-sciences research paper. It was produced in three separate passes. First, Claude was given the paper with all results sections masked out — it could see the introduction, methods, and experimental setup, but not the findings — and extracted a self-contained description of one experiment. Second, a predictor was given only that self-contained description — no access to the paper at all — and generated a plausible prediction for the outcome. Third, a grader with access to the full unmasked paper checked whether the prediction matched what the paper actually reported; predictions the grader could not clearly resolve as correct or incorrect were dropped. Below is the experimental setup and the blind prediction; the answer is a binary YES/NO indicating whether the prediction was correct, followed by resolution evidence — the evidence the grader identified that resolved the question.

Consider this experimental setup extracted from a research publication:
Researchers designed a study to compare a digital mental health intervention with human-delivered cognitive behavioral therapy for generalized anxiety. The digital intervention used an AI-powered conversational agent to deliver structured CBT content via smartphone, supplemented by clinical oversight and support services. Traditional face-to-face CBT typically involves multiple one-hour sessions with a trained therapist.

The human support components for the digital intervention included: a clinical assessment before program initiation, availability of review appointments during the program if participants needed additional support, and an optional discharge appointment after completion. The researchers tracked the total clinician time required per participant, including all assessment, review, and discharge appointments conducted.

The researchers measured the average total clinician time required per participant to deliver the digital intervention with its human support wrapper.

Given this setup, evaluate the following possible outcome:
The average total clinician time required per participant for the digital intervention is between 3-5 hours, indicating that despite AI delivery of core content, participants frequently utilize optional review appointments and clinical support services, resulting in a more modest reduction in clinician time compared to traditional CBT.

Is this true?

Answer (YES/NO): NO